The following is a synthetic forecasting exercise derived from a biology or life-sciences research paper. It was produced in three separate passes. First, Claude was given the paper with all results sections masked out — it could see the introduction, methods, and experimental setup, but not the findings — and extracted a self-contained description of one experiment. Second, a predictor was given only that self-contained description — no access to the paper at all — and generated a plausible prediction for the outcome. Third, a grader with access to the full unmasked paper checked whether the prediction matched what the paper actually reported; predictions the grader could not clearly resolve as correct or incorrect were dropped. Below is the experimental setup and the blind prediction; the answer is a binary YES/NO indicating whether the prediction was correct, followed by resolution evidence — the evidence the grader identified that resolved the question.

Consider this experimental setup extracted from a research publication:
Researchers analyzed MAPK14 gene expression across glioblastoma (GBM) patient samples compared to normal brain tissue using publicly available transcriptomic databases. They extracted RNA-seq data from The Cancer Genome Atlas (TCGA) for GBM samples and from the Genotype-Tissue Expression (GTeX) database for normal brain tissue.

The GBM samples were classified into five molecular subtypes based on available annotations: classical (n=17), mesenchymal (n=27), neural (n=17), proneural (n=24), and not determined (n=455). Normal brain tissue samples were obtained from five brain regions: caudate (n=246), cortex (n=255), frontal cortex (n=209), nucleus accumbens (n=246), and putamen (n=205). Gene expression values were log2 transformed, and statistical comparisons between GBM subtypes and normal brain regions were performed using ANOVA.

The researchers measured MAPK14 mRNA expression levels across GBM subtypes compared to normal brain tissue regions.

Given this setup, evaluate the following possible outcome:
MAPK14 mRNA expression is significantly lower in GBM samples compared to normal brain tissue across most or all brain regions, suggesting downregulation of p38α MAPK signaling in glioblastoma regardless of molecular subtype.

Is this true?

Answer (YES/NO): NO